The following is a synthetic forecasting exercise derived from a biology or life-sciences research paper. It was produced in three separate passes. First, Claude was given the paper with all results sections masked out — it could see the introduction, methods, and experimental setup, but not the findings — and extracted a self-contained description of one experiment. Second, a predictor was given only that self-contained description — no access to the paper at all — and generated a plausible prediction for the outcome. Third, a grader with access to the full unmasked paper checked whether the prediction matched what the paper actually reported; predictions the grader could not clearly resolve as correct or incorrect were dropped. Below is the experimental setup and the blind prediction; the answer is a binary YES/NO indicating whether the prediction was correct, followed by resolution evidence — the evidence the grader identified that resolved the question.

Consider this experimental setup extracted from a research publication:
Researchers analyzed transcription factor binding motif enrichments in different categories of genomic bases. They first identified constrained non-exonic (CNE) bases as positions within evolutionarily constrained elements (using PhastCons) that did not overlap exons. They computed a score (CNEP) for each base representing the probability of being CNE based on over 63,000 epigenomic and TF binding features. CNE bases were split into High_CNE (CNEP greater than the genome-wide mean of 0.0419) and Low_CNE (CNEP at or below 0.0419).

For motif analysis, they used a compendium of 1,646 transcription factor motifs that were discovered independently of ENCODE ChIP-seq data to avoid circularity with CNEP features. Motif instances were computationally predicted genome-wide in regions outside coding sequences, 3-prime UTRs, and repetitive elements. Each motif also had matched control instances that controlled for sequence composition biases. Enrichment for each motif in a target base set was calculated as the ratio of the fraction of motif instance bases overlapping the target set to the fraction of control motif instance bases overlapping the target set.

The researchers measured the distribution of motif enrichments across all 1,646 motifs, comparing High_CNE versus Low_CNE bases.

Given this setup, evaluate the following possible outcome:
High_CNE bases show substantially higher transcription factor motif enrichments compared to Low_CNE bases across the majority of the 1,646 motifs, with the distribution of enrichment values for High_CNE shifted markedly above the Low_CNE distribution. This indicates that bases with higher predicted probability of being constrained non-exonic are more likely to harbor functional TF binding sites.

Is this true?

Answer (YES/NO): YES